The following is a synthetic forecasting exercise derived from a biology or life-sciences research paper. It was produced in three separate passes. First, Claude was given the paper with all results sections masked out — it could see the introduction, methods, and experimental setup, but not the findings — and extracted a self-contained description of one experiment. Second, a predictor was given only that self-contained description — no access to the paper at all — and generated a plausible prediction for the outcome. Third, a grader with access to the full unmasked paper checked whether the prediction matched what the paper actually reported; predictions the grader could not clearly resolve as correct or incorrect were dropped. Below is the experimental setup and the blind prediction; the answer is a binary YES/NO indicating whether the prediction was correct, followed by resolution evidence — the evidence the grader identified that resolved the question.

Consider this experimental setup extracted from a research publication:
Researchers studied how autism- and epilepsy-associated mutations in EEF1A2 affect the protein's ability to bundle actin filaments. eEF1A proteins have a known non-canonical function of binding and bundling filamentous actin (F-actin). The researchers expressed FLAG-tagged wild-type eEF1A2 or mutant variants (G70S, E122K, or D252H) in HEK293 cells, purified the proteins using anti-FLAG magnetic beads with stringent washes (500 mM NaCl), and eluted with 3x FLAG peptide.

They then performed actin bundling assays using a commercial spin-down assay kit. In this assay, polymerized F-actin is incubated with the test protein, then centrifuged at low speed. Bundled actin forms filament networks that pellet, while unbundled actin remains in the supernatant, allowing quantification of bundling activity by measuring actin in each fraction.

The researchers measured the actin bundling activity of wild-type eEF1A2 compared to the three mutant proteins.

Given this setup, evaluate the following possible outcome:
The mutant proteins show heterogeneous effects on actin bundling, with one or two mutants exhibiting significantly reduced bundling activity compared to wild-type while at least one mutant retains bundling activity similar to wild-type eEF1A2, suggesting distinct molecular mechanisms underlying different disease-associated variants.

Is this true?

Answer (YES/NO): YES